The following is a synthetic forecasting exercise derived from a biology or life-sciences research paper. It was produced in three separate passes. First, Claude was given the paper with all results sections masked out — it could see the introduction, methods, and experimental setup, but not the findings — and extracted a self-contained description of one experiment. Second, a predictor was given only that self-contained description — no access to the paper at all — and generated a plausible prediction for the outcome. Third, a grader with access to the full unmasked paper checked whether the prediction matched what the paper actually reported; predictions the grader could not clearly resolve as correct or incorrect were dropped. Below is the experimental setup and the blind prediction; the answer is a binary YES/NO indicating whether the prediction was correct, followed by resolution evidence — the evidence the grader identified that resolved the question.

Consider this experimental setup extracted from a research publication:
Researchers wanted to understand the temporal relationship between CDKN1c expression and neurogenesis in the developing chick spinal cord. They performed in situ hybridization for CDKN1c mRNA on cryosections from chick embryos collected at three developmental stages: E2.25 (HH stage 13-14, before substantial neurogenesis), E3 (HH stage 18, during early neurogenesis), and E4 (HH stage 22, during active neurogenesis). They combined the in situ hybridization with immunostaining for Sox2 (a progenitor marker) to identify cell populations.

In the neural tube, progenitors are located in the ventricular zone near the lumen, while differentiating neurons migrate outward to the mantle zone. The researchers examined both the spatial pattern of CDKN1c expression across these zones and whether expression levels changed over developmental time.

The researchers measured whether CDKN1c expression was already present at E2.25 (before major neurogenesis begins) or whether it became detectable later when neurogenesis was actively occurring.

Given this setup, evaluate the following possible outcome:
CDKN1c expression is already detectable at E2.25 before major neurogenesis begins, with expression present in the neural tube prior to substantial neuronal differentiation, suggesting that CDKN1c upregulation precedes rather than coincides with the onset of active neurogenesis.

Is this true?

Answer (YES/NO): NO